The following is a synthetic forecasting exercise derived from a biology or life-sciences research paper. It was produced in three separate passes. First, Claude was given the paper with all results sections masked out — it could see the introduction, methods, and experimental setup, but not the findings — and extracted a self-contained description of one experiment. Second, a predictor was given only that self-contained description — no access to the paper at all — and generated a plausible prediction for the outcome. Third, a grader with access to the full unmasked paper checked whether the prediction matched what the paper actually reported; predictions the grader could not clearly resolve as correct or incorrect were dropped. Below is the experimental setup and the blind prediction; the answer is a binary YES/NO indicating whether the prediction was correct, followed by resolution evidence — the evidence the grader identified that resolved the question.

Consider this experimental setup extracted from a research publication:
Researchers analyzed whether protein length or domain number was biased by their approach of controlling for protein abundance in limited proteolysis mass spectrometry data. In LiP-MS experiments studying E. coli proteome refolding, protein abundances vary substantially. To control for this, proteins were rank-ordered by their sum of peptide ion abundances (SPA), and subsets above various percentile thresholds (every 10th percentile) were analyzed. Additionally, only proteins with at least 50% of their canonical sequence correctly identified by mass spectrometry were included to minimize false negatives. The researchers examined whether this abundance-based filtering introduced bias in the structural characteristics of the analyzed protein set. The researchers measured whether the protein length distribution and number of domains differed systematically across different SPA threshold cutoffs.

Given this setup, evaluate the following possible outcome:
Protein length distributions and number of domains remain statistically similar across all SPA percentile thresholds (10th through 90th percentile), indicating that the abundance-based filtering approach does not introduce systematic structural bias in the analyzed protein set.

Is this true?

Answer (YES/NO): YES